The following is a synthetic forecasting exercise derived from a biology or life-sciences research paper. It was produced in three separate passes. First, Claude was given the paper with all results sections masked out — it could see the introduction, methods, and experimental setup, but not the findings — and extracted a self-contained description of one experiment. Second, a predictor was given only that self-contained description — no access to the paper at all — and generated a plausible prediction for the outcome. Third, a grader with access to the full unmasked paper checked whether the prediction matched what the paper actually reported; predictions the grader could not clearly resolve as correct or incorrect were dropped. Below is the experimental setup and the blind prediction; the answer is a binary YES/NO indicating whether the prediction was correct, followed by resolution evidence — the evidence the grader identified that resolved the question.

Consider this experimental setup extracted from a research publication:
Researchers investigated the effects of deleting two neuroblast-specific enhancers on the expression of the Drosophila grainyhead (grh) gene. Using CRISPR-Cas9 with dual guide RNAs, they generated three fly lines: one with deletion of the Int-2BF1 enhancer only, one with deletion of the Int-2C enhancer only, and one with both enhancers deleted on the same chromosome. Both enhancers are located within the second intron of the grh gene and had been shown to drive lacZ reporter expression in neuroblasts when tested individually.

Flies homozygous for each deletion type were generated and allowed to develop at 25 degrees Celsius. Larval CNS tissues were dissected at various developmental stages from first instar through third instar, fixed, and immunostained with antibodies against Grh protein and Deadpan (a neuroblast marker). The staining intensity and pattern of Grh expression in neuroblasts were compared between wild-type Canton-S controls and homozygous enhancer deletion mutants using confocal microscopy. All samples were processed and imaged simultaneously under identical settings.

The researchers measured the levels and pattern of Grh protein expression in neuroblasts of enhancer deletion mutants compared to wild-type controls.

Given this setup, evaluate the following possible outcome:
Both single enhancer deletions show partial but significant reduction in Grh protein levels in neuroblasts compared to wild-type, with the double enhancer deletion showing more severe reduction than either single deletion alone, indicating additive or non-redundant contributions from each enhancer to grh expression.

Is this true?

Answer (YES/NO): NO